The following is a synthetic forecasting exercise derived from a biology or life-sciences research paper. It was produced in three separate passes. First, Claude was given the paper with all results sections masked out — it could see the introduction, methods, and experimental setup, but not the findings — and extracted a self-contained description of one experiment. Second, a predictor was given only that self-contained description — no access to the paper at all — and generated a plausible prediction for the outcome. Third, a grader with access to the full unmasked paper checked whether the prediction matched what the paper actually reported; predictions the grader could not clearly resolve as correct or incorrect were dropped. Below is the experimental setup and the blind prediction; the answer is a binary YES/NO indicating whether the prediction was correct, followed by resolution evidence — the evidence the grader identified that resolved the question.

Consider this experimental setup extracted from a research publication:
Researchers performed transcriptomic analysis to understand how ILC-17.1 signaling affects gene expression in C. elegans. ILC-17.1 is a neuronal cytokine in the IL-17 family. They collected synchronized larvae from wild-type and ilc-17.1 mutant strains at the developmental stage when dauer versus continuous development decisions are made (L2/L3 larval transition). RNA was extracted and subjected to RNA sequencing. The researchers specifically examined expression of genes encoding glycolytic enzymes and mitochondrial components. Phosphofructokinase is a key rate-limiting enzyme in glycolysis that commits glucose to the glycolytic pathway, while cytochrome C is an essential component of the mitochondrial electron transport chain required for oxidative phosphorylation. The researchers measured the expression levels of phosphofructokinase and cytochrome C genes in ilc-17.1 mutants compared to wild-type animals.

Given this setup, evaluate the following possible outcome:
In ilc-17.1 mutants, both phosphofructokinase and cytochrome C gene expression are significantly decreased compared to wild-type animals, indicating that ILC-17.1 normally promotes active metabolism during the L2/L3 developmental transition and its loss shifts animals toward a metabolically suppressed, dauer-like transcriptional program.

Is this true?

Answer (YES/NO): YES